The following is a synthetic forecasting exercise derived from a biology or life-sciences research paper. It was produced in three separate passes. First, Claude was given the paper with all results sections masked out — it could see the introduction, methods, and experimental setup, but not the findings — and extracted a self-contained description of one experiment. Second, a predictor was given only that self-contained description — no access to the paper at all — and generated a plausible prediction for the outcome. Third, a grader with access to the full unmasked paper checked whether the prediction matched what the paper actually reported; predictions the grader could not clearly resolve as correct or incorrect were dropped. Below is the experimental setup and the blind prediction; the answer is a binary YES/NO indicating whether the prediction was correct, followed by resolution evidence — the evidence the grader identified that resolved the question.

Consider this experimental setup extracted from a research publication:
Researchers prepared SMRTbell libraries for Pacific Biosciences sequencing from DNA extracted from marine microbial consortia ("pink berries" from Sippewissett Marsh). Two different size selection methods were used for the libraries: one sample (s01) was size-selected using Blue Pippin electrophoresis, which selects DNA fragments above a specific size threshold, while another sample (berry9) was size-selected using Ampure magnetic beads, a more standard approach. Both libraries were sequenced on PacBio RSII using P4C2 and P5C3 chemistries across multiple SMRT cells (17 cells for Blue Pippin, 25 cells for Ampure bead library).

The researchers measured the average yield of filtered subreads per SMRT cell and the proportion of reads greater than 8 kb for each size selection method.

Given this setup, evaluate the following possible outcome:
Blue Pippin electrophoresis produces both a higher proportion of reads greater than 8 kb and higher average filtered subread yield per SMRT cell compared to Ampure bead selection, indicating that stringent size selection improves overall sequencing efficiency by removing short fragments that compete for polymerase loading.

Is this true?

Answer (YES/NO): NO